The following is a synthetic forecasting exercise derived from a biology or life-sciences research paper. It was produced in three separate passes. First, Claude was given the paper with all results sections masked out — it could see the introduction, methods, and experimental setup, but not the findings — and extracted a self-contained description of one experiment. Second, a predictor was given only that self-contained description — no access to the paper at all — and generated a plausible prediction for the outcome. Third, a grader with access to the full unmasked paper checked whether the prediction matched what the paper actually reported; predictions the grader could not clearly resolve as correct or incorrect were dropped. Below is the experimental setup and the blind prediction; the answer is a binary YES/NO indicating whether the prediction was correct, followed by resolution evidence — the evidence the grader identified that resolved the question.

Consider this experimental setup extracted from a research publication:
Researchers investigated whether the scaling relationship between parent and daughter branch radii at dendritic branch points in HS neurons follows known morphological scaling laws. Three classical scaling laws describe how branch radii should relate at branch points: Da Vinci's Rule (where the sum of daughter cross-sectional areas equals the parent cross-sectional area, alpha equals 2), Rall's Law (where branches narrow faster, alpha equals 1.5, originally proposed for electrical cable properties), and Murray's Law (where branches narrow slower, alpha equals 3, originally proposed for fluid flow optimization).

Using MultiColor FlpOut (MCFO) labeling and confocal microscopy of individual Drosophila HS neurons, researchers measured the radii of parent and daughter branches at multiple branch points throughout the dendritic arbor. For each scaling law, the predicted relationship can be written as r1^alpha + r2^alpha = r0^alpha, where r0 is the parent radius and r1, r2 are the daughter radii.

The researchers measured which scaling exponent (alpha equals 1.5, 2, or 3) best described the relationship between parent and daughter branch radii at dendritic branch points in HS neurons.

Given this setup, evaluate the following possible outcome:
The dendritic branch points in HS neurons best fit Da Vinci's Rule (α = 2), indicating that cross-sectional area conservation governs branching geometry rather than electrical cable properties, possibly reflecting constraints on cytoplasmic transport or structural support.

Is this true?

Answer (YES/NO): YES